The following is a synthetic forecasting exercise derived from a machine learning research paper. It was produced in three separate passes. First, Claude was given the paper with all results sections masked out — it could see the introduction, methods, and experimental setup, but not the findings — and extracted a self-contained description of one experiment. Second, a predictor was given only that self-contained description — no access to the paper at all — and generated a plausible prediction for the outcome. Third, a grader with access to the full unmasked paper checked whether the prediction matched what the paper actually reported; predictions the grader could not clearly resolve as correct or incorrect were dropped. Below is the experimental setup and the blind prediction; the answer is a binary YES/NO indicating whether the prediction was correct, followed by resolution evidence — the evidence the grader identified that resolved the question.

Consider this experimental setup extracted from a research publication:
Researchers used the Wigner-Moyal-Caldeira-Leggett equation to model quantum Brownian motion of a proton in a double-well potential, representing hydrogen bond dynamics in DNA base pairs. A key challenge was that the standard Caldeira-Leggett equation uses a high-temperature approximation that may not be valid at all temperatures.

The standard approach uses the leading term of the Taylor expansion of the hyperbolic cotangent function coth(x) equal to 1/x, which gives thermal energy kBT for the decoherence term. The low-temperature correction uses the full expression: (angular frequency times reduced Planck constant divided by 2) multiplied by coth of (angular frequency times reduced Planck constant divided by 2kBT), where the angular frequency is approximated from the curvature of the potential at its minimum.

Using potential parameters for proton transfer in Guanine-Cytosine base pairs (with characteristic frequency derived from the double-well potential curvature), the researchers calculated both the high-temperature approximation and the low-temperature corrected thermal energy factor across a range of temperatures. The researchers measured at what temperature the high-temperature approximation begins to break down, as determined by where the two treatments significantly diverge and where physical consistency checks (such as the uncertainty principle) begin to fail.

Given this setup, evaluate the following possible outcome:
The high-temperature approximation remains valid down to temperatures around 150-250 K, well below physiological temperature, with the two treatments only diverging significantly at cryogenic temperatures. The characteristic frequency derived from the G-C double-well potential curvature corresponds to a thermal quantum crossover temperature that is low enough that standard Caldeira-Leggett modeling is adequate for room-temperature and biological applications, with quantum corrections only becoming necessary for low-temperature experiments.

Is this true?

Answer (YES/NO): NO